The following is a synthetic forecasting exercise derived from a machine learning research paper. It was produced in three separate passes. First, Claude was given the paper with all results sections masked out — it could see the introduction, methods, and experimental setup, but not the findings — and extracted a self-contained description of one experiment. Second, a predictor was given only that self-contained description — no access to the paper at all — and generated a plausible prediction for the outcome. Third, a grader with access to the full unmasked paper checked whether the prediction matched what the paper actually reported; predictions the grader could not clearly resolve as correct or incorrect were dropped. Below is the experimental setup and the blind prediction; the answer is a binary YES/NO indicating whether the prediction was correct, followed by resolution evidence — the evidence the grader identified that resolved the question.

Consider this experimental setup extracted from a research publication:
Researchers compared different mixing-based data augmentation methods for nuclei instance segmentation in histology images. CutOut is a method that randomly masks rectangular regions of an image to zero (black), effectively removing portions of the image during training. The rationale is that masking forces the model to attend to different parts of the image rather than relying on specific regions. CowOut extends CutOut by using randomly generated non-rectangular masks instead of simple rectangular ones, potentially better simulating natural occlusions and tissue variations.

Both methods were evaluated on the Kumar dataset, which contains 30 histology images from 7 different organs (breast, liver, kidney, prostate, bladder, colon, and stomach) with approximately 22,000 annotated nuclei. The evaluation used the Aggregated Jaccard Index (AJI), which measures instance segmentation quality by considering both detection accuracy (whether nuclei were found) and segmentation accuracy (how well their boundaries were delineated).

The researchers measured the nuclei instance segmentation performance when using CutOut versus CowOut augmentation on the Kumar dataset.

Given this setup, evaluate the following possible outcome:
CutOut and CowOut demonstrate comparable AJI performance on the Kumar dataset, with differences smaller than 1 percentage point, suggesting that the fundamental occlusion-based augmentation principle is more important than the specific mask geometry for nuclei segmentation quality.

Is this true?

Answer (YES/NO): YES